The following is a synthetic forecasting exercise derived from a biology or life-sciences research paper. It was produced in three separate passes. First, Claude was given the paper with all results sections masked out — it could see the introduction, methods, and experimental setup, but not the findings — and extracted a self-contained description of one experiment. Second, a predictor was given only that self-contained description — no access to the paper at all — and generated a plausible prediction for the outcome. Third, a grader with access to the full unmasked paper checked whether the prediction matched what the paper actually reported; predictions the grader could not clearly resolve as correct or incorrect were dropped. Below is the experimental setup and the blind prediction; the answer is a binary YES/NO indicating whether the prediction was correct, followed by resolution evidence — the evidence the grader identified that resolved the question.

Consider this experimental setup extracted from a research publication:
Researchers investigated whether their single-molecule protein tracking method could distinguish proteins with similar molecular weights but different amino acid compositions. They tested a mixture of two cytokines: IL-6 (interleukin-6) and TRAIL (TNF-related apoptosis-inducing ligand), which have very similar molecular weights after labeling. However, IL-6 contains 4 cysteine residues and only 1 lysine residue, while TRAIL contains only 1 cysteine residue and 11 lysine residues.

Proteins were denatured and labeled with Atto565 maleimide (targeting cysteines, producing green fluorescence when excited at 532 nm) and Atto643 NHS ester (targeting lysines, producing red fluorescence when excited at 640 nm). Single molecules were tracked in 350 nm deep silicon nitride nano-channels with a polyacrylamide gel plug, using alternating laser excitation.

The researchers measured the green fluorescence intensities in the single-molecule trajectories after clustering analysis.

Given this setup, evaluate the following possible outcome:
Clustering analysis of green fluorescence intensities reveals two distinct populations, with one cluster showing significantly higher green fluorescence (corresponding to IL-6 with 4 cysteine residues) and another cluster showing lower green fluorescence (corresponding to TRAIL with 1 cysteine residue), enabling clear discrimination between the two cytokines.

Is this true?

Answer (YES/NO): YES